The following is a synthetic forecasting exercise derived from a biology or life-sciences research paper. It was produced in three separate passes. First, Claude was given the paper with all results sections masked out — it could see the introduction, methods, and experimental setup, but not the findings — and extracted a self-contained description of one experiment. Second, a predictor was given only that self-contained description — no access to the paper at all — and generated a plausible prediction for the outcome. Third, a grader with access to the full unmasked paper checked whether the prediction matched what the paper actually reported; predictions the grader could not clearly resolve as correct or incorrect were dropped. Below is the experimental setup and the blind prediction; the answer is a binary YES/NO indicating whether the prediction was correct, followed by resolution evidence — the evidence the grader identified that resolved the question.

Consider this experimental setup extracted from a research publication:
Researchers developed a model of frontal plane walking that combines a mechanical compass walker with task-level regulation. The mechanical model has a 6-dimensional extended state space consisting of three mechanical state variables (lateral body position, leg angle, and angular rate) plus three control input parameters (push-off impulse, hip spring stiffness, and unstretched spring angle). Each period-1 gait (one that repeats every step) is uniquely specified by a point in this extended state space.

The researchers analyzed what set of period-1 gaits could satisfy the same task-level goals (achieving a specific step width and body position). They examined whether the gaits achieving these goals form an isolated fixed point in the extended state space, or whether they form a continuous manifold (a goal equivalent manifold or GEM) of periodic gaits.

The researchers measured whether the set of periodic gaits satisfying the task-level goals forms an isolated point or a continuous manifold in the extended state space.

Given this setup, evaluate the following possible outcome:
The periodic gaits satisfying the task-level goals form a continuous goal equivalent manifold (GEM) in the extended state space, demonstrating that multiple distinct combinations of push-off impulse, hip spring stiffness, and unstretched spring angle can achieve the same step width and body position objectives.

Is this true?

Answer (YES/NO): YES